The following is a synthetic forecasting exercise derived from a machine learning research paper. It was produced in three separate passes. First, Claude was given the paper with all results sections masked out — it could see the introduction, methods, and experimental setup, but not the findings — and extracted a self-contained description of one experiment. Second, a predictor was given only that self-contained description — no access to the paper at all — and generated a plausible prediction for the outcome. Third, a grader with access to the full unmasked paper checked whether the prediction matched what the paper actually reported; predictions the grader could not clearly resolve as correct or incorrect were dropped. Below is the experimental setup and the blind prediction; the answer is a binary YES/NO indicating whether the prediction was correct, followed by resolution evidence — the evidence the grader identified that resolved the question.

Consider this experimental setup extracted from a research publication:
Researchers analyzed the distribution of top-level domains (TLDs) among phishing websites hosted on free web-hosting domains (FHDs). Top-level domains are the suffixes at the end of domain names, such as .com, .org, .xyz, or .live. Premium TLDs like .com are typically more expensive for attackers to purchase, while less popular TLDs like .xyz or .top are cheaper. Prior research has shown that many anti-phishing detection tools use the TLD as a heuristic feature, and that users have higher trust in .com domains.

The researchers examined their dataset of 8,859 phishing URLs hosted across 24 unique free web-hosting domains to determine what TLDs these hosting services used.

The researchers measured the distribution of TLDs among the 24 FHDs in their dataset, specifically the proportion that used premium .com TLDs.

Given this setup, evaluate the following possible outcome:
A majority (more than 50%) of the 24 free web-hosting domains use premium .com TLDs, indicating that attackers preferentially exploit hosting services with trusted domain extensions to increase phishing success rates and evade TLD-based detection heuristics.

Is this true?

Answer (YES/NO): YES